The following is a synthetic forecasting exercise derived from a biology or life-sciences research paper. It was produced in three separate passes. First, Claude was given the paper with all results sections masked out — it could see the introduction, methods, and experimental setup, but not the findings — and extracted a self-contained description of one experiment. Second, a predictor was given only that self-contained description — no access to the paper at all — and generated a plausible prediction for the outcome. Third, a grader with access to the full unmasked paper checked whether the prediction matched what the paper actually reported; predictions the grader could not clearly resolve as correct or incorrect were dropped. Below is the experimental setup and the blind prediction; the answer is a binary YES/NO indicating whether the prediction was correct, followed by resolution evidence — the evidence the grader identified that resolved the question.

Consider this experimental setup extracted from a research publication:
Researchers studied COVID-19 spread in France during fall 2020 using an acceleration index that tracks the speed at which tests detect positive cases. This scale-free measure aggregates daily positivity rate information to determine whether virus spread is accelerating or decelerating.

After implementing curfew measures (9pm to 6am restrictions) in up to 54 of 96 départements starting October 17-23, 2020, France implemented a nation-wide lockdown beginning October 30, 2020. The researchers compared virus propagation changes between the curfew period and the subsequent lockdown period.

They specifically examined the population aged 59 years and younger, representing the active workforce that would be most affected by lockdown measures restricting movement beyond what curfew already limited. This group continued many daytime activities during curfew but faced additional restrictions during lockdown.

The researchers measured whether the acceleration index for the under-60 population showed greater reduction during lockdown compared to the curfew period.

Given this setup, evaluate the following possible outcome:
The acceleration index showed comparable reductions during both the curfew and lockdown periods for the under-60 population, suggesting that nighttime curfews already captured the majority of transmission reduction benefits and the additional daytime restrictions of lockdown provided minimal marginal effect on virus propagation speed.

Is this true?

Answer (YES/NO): NO